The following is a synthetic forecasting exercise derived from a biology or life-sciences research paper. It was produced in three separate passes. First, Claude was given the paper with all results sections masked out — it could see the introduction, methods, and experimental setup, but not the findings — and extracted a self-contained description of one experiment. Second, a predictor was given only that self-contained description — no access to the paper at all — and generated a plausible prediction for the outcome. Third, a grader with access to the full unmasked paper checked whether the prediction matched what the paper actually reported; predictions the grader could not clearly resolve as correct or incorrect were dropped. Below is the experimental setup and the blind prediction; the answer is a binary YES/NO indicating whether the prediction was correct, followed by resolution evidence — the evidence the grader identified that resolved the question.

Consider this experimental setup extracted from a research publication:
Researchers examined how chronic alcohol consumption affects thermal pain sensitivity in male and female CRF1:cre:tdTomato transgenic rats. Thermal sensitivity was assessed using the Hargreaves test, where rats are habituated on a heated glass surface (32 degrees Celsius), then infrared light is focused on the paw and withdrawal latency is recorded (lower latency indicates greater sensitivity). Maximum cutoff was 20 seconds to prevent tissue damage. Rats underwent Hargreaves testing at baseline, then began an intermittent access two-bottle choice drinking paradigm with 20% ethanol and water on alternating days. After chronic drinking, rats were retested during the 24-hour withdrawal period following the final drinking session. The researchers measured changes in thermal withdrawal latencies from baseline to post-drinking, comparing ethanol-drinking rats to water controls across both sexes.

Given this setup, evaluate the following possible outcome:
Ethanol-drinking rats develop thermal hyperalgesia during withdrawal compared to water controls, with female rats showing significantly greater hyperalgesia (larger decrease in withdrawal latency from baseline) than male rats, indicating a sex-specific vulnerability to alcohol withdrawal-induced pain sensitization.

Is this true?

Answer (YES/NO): NO